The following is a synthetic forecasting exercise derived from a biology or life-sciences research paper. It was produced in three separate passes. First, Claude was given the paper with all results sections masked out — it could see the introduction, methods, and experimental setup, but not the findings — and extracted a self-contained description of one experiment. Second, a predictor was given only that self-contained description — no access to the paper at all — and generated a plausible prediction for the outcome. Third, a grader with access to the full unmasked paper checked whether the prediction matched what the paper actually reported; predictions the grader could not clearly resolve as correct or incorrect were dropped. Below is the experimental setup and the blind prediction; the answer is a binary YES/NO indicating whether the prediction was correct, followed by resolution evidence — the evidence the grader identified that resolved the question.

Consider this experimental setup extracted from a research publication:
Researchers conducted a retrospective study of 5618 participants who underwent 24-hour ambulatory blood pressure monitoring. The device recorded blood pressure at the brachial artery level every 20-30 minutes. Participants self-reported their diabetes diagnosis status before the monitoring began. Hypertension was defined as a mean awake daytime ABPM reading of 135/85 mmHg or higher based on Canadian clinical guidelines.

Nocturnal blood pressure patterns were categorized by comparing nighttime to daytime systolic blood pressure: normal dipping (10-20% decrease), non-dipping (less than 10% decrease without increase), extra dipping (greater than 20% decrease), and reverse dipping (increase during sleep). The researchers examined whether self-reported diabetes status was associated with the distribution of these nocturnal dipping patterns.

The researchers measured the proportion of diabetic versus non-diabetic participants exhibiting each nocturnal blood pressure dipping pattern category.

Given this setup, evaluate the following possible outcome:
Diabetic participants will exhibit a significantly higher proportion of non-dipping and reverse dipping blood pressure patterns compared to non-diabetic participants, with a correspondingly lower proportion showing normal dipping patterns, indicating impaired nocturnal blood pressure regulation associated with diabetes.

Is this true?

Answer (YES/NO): NO